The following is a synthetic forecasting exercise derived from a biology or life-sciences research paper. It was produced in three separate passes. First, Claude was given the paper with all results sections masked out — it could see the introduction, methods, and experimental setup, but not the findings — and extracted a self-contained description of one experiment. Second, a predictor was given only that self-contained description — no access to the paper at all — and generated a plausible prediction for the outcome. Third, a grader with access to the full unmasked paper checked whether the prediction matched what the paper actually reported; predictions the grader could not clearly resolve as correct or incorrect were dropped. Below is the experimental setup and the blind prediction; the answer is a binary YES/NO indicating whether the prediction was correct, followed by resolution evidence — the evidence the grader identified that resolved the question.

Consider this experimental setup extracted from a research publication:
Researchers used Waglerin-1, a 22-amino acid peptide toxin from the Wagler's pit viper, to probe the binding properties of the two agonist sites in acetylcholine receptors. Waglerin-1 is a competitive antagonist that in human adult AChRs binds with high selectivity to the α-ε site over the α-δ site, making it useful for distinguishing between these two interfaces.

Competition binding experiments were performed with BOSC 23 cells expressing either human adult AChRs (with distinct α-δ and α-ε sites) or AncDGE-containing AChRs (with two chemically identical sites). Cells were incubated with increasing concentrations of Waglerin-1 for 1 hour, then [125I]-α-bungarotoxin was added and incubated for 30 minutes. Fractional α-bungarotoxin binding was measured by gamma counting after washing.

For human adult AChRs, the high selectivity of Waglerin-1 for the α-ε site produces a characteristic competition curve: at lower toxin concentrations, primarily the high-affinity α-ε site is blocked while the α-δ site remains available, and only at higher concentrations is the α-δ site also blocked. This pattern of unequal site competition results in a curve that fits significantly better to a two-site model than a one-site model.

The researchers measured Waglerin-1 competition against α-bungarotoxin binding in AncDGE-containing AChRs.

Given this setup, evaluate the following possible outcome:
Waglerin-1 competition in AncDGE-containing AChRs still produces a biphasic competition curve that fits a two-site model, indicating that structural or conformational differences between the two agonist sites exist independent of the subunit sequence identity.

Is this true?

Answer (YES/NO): NO